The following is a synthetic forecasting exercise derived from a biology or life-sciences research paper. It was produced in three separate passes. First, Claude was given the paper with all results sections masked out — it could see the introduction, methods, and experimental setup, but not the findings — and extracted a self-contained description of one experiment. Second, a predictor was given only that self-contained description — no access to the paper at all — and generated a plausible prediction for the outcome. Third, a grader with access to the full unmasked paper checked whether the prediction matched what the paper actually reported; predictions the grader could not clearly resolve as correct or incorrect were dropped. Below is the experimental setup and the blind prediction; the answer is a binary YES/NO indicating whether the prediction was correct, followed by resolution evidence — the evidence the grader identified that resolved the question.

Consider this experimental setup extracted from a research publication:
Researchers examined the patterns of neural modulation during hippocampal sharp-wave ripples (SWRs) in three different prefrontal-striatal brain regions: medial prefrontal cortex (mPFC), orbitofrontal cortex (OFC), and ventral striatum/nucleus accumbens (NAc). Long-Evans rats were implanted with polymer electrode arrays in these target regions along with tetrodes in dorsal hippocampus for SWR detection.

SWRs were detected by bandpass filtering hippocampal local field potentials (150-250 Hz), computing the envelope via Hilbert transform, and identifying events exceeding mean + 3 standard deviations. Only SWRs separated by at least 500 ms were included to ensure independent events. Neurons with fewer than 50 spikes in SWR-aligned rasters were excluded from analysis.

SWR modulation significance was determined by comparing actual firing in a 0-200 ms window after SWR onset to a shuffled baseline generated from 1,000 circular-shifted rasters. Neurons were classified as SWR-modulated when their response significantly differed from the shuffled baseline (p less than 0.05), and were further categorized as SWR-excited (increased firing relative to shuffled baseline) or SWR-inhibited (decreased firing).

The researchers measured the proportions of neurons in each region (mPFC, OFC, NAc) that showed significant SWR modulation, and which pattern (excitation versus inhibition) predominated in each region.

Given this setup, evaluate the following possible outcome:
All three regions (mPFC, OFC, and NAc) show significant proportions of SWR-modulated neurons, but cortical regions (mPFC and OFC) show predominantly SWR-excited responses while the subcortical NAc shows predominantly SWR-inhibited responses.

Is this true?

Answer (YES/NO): NO